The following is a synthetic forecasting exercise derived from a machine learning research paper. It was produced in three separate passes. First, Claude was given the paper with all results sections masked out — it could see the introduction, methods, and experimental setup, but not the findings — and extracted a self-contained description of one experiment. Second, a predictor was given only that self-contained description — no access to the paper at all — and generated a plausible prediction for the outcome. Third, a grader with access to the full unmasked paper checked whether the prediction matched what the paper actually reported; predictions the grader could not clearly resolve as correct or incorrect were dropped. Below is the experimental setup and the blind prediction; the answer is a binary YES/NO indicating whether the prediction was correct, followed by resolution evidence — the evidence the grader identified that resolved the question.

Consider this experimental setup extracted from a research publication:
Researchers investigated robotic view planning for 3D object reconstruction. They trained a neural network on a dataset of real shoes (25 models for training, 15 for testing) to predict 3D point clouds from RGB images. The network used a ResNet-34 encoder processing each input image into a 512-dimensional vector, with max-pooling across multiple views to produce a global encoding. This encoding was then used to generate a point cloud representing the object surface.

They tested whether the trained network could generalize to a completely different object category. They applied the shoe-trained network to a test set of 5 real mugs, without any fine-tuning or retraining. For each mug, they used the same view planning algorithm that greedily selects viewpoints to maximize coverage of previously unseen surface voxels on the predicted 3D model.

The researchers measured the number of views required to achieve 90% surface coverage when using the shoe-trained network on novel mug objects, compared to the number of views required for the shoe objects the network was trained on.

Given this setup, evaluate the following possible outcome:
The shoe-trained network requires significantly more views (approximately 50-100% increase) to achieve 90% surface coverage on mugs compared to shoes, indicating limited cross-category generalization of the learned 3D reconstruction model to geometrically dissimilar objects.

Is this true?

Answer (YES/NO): YES